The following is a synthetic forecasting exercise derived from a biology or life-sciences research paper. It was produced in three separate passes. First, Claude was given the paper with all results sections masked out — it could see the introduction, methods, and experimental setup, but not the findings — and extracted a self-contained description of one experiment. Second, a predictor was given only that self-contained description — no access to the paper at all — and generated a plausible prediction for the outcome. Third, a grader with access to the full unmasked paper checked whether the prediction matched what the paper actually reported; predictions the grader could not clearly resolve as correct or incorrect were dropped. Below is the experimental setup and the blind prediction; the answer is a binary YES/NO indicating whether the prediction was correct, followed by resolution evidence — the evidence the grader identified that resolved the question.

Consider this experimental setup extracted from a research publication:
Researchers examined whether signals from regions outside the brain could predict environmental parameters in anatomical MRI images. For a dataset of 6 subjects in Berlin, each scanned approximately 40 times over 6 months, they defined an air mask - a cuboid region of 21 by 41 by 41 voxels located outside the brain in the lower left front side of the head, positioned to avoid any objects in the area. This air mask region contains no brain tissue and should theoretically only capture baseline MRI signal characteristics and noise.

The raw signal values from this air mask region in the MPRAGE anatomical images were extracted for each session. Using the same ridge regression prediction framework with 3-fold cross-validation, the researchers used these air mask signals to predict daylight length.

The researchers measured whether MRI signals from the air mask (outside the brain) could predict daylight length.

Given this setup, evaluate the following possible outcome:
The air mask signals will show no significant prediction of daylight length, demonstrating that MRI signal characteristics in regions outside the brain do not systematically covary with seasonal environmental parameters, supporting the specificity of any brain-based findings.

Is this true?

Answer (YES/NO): NO